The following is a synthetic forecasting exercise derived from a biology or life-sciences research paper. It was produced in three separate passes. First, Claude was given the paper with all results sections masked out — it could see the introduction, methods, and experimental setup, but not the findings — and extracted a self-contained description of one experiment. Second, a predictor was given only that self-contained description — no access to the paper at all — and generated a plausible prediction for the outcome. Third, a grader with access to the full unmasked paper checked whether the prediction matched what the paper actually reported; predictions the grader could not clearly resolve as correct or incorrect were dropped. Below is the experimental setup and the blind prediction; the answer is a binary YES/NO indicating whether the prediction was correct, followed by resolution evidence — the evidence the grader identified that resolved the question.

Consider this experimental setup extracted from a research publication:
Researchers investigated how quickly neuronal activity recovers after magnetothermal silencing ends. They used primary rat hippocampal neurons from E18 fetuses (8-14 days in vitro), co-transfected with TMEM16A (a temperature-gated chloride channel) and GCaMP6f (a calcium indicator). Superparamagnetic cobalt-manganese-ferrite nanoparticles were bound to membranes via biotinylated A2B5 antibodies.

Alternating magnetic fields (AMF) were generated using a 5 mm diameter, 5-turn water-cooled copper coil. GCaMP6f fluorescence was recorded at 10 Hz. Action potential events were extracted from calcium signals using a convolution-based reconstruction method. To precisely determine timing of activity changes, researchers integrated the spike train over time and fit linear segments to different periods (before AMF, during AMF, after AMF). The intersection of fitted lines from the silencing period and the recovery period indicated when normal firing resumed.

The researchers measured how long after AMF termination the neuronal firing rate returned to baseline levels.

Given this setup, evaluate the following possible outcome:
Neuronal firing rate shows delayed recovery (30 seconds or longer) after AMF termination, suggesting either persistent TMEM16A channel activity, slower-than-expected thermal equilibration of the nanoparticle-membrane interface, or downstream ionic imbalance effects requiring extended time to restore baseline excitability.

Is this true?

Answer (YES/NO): NO